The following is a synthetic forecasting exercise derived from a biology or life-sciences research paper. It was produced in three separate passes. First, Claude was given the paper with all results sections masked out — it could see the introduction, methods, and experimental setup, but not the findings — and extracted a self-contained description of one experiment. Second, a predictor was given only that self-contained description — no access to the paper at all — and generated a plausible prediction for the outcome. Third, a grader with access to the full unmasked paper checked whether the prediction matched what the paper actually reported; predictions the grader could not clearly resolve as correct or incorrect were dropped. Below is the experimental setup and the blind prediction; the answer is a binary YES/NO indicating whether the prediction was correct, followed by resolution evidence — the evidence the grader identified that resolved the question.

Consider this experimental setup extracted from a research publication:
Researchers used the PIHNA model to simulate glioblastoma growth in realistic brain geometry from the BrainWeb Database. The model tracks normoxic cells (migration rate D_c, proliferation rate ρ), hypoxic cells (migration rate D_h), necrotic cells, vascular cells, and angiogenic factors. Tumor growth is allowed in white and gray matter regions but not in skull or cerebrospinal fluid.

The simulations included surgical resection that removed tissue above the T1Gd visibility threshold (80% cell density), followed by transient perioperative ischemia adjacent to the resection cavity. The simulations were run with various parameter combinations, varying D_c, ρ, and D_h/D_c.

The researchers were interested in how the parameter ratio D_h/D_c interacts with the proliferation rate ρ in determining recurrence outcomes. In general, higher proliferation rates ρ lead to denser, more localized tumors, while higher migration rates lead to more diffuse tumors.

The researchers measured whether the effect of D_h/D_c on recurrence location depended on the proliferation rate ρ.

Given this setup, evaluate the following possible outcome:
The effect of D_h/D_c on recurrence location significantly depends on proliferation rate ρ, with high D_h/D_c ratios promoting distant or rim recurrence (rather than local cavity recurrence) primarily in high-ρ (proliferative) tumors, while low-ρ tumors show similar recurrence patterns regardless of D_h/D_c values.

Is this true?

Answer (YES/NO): NO